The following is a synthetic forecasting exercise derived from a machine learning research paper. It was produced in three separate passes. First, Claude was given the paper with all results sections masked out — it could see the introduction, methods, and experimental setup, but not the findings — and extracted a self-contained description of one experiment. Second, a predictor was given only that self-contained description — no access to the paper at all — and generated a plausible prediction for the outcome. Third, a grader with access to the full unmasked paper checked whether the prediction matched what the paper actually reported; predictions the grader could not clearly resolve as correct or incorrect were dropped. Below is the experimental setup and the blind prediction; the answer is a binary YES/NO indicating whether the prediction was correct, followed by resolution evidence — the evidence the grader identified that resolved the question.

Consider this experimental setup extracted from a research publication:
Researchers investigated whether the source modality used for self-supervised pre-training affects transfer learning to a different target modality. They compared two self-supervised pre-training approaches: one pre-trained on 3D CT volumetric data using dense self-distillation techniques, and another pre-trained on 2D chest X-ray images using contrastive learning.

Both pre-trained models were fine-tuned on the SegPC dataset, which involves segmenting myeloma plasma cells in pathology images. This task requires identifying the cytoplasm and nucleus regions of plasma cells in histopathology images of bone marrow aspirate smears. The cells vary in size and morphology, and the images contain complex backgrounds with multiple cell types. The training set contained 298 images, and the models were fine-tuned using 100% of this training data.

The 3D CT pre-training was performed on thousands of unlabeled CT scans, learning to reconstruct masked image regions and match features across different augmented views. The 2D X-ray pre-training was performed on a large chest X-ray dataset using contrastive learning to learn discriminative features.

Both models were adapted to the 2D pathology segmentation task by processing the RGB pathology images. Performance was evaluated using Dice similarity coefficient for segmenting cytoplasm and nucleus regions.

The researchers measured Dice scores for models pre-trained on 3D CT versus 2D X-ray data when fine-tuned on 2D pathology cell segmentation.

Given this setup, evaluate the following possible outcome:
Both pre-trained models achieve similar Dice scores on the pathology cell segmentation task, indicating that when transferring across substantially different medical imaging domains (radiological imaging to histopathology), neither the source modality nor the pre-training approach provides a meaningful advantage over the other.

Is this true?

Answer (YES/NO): NO